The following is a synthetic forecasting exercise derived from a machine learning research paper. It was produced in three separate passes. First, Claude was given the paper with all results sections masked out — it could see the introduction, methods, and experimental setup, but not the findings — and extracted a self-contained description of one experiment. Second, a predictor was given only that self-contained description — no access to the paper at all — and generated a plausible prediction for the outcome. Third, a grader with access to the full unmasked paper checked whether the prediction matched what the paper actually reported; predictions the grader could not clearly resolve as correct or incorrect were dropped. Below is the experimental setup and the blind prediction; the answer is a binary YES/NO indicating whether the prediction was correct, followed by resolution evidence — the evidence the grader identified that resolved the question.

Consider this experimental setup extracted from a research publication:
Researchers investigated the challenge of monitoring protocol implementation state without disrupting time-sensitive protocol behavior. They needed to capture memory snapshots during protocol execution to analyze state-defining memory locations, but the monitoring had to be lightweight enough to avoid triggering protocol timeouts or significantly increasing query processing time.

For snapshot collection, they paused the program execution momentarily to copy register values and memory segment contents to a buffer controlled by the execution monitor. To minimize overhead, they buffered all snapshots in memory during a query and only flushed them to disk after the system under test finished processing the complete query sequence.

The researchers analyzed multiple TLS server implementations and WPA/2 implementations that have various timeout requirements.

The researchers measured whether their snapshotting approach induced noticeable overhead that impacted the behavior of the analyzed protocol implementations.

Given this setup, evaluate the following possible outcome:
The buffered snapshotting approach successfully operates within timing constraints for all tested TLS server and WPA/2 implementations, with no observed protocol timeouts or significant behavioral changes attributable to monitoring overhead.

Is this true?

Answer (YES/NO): YES